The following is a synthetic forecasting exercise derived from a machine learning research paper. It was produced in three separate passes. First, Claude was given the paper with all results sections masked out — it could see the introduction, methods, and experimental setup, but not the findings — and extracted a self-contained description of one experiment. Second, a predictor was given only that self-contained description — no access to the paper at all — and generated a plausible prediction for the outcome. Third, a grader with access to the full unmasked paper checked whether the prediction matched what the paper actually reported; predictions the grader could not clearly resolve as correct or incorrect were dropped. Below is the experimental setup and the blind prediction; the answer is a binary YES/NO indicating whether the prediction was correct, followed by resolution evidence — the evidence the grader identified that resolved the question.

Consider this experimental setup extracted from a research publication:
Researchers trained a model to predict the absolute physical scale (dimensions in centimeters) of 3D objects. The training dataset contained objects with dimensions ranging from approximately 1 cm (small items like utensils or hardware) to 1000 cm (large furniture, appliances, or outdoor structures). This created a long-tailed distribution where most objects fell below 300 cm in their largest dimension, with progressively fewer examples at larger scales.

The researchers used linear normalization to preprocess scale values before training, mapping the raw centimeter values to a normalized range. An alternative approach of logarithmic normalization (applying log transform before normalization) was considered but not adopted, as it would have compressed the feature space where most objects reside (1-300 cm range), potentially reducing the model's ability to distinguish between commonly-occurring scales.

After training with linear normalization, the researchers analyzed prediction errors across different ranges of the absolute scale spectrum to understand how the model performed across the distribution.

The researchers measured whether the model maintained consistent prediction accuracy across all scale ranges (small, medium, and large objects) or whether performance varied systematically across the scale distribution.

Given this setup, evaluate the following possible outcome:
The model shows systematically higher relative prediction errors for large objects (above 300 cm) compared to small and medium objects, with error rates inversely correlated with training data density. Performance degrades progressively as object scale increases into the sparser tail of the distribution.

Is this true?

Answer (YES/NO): YES